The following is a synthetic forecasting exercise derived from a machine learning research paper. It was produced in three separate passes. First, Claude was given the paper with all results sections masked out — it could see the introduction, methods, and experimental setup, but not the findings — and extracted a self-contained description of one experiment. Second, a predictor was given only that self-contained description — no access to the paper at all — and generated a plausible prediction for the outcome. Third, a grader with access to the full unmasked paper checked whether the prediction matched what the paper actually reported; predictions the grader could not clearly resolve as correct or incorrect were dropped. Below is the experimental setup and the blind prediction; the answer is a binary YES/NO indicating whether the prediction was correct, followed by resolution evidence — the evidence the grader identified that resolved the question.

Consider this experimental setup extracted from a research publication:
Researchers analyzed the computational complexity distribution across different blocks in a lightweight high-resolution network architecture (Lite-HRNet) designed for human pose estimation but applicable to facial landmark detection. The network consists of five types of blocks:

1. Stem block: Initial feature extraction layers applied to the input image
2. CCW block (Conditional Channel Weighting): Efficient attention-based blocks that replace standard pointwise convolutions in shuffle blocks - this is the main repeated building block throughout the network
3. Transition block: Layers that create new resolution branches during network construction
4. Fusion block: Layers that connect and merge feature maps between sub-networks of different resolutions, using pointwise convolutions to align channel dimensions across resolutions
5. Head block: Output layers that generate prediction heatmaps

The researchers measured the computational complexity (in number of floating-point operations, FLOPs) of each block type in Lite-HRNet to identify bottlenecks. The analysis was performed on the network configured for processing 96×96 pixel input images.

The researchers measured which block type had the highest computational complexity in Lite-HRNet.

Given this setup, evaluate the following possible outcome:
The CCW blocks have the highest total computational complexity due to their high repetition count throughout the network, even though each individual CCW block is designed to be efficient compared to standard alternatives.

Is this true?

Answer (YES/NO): NO